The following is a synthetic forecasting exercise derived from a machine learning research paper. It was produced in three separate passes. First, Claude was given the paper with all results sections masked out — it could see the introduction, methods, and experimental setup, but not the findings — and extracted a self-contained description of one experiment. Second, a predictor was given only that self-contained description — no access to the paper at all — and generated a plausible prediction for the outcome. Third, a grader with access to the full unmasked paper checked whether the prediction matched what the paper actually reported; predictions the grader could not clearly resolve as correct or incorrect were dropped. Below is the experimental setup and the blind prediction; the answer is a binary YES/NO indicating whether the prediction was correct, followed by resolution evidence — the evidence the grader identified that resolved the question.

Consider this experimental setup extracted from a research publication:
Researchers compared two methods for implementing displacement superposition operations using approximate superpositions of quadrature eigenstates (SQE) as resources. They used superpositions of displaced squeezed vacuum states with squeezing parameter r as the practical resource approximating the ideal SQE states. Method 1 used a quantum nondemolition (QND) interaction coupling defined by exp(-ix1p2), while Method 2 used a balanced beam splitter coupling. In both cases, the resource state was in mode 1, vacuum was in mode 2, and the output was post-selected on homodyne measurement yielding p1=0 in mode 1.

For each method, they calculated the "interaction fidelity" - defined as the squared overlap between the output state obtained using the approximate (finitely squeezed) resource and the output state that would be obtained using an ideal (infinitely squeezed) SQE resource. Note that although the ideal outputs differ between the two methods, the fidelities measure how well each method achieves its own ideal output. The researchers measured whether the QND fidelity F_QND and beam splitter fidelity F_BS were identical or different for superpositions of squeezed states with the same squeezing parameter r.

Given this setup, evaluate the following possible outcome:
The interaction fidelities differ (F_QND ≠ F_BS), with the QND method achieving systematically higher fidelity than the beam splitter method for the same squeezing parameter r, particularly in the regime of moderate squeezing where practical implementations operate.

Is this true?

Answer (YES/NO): NO